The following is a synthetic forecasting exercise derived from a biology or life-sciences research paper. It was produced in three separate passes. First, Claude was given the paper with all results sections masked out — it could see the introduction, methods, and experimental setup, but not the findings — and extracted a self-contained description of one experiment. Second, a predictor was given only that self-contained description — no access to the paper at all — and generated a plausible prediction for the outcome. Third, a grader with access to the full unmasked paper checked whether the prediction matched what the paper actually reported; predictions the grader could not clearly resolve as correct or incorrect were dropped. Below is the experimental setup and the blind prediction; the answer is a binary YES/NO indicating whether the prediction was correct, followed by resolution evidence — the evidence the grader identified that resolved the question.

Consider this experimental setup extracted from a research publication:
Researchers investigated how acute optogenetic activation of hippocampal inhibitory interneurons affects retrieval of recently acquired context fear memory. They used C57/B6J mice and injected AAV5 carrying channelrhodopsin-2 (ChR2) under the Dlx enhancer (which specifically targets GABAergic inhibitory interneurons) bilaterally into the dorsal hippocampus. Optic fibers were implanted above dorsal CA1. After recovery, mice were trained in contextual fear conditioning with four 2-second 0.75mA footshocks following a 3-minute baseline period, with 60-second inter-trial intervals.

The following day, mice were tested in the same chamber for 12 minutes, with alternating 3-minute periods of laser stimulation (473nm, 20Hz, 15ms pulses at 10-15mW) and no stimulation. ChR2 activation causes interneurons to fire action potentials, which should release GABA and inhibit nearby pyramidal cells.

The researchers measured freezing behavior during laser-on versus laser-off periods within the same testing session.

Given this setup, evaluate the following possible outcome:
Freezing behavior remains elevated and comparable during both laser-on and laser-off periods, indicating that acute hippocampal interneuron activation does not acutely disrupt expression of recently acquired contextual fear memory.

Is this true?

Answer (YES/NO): NO